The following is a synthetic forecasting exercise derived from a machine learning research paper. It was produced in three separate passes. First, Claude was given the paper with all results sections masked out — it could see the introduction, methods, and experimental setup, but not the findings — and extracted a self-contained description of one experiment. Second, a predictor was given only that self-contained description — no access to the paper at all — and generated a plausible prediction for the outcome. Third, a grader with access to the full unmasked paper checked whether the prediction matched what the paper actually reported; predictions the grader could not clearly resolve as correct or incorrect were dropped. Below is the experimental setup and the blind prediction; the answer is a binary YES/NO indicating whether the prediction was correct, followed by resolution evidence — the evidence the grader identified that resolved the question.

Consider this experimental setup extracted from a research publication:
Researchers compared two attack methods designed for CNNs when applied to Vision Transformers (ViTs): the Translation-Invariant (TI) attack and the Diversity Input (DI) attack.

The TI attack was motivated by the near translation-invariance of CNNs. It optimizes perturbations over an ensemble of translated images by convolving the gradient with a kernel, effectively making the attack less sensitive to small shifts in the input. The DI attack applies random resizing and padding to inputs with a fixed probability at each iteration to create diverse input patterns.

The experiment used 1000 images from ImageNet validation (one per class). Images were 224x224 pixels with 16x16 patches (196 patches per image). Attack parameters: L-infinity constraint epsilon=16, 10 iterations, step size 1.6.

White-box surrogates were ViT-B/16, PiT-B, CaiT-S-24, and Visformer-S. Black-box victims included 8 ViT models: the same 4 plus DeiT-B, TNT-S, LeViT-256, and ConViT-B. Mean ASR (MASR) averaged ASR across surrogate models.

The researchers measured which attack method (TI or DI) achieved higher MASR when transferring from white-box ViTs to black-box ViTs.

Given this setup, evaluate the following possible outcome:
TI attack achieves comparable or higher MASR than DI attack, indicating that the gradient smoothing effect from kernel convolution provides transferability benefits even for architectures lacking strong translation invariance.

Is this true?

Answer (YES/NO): NO